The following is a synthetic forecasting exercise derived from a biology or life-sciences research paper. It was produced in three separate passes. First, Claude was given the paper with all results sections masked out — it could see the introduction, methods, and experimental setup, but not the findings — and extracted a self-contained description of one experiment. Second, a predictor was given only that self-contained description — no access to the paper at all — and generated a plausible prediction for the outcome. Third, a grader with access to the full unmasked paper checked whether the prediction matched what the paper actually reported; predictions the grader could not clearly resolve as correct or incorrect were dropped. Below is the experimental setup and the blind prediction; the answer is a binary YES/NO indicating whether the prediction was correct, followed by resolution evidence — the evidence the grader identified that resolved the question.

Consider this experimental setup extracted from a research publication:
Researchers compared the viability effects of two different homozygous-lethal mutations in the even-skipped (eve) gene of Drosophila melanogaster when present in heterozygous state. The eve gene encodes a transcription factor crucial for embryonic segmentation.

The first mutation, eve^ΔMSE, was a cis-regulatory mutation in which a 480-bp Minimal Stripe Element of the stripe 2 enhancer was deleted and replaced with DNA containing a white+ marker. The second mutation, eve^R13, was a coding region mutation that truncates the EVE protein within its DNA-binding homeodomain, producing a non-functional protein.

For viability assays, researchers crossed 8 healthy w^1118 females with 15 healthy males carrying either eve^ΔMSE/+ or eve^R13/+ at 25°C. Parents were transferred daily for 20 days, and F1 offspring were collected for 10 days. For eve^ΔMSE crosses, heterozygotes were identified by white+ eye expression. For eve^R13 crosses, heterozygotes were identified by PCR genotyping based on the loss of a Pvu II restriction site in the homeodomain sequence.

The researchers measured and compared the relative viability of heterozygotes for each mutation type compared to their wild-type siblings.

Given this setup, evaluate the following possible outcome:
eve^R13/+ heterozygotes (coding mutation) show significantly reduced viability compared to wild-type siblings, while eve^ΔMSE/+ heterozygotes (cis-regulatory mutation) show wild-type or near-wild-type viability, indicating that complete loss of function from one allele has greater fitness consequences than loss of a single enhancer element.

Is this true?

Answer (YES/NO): YES